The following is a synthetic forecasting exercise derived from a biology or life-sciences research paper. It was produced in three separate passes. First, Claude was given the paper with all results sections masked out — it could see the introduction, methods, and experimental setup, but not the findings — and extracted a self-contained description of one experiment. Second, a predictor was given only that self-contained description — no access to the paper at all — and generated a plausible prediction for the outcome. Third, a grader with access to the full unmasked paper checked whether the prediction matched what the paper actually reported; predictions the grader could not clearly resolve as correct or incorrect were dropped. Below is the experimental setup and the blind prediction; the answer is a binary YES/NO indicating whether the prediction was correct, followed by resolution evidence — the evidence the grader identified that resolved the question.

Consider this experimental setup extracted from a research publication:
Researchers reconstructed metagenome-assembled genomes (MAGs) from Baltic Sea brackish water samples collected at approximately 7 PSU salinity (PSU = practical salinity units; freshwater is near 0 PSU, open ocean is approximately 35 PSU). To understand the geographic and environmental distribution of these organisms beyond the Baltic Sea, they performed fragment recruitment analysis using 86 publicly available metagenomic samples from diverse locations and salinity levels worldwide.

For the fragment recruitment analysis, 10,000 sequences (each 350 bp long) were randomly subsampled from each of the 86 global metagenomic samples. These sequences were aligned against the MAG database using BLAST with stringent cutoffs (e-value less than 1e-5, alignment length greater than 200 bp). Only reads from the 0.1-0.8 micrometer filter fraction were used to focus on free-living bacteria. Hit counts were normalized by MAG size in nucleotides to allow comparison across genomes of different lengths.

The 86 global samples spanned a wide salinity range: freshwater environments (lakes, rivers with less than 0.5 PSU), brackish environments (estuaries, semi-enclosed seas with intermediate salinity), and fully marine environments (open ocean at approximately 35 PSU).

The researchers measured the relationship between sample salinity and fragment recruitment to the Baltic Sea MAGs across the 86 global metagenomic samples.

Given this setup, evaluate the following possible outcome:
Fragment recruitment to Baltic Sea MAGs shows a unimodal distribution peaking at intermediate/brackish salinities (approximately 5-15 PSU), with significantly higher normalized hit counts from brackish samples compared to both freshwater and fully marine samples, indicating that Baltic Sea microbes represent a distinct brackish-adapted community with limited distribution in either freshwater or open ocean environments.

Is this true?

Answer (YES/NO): YES